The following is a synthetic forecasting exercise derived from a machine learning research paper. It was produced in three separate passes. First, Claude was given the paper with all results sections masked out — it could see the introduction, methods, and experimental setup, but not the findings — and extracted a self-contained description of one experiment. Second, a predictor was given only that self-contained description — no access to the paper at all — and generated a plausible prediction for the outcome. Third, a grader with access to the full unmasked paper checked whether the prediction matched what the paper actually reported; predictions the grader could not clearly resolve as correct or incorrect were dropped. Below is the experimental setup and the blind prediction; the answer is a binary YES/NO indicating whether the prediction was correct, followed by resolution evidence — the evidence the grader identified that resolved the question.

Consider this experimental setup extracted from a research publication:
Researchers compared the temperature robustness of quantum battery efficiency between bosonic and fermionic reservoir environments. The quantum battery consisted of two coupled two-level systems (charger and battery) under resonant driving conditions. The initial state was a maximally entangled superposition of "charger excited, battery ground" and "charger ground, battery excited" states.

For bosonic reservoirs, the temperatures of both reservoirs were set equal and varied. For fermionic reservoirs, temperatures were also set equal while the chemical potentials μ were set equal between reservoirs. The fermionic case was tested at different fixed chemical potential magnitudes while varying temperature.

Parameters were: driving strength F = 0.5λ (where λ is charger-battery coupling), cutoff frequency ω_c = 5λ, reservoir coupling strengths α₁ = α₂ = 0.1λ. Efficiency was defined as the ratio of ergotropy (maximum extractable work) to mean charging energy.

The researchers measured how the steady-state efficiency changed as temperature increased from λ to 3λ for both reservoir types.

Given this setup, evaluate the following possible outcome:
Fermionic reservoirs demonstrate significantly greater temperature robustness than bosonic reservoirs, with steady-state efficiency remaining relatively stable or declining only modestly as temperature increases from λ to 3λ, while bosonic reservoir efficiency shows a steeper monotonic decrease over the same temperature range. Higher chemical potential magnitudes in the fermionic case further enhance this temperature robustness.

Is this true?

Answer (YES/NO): YES